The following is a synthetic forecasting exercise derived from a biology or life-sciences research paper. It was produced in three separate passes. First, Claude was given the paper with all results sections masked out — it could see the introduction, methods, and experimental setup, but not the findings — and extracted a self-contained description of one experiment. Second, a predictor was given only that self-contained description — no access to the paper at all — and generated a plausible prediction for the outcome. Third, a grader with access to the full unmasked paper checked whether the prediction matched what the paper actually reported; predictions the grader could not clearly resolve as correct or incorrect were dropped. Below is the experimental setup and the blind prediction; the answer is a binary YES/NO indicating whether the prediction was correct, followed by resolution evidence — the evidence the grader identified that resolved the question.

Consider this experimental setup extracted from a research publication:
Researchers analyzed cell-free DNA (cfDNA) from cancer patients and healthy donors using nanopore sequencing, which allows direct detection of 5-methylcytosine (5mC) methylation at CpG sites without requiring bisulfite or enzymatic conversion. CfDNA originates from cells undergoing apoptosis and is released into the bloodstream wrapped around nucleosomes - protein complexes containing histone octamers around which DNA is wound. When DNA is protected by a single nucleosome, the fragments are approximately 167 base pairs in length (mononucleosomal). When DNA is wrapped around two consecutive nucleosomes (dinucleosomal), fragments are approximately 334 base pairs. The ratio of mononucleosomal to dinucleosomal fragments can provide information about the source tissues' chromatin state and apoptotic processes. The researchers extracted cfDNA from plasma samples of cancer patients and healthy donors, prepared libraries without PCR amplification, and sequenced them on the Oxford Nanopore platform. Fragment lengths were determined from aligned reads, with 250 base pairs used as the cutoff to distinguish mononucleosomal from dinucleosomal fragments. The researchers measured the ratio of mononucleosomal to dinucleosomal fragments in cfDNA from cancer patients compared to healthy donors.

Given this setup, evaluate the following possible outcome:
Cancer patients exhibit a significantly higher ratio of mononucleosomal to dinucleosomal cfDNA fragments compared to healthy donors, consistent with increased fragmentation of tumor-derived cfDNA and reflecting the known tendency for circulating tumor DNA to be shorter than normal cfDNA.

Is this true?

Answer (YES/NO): YES